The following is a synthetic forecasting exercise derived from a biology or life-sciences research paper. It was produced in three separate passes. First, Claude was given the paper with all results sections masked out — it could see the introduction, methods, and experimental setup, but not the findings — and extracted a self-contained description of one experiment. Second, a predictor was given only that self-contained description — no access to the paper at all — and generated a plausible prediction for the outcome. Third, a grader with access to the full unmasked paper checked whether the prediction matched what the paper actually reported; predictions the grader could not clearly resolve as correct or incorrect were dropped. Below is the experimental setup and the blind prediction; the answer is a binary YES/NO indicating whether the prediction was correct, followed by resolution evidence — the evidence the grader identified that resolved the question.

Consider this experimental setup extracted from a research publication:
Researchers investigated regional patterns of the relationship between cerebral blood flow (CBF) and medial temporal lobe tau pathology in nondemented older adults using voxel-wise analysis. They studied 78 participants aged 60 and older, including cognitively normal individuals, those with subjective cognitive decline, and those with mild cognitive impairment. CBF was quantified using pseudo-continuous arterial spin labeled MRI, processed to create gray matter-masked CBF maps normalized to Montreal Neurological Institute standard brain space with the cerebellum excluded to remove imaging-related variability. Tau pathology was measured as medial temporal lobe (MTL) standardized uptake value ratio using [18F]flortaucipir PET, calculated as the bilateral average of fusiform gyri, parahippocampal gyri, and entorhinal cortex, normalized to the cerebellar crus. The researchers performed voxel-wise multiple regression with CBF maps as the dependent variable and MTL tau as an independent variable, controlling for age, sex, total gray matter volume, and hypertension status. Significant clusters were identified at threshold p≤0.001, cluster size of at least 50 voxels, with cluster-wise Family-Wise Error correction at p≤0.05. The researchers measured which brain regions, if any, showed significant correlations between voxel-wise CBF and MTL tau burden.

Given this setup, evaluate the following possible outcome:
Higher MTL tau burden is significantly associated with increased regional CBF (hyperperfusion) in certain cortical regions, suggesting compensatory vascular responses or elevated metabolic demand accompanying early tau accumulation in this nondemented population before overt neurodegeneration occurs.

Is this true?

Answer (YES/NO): NO